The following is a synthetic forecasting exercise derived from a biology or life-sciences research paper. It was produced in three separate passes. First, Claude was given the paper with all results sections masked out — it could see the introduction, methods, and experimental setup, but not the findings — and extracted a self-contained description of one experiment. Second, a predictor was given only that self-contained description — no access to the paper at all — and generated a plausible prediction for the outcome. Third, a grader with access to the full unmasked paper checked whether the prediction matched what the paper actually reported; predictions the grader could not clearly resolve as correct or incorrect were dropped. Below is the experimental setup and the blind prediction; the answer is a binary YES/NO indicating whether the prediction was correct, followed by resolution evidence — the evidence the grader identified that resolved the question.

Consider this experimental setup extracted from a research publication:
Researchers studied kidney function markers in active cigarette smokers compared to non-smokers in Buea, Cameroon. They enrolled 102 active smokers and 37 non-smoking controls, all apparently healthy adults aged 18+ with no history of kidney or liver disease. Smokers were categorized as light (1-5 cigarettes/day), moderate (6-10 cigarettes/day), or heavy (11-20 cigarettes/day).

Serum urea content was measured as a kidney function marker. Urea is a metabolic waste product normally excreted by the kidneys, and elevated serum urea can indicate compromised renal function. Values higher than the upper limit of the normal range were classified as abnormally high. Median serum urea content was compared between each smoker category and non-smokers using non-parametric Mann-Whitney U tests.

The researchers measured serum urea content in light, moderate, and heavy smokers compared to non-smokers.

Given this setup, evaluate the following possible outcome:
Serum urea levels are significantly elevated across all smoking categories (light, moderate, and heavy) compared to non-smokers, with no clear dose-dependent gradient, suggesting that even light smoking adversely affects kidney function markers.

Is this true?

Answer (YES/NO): NO